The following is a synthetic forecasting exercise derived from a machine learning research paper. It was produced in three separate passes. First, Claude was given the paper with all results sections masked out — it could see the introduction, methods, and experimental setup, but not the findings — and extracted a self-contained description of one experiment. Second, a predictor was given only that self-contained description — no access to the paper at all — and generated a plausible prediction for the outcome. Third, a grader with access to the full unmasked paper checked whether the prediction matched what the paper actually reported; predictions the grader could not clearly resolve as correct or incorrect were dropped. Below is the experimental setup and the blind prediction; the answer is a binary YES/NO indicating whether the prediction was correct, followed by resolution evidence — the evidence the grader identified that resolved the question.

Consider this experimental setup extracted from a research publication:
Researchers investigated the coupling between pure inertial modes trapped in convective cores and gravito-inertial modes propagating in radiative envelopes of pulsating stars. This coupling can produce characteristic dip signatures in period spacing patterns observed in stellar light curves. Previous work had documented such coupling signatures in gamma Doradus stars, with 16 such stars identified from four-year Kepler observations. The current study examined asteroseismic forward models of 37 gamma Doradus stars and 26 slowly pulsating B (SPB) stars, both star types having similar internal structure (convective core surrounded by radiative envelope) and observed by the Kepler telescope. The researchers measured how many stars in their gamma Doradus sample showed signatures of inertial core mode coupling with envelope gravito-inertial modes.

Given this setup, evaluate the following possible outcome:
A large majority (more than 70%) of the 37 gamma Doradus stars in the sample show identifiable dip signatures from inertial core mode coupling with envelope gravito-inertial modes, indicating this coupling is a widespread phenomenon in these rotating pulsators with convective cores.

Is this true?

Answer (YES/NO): NO